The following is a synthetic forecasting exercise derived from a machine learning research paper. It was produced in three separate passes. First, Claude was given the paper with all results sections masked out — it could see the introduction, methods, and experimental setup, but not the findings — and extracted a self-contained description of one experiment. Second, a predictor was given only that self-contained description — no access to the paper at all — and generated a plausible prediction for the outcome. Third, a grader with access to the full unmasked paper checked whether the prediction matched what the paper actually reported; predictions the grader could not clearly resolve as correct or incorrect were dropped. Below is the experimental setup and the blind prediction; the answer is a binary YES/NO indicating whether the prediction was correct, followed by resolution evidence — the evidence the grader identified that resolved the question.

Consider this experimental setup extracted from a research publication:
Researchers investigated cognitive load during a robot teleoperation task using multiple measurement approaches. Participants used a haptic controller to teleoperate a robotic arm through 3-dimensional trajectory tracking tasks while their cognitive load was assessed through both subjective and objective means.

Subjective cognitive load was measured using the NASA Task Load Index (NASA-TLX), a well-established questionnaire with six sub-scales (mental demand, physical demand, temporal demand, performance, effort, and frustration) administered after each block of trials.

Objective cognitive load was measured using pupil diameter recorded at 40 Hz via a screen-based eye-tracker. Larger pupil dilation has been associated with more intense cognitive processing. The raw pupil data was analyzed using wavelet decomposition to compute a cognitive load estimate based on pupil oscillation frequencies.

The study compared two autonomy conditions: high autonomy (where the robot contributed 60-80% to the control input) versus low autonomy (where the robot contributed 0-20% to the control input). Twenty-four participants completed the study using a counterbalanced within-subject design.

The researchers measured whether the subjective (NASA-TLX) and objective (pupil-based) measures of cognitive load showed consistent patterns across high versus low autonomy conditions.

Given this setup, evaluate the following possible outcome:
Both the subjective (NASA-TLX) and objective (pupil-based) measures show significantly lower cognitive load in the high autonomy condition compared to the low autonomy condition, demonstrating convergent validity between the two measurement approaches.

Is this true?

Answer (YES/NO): NO